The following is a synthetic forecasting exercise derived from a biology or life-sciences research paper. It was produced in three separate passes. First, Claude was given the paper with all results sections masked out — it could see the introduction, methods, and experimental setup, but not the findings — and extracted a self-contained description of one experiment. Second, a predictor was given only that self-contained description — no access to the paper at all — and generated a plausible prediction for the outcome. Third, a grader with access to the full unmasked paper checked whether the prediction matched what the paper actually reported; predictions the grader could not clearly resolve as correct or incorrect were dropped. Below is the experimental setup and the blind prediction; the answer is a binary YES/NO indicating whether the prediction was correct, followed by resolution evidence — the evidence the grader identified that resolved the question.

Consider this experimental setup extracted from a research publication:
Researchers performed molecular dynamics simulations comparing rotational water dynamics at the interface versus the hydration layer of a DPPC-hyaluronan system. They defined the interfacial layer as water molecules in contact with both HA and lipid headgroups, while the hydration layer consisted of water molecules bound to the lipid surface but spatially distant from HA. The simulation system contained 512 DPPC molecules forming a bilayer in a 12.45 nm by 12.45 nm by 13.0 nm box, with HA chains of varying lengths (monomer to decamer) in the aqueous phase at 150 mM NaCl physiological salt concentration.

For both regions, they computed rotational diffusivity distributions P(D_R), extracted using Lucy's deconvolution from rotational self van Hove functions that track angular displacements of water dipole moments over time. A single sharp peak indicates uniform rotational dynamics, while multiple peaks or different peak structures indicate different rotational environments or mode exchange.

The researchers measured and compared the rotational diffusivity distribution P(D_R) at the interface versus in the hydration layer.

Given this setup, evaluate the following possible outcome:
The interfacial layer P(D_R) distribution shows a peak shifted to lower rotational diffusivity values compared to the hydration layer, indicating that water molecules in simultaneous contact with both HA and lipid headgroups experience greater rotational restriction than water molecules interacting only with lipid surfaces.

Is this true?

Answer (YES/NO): NO